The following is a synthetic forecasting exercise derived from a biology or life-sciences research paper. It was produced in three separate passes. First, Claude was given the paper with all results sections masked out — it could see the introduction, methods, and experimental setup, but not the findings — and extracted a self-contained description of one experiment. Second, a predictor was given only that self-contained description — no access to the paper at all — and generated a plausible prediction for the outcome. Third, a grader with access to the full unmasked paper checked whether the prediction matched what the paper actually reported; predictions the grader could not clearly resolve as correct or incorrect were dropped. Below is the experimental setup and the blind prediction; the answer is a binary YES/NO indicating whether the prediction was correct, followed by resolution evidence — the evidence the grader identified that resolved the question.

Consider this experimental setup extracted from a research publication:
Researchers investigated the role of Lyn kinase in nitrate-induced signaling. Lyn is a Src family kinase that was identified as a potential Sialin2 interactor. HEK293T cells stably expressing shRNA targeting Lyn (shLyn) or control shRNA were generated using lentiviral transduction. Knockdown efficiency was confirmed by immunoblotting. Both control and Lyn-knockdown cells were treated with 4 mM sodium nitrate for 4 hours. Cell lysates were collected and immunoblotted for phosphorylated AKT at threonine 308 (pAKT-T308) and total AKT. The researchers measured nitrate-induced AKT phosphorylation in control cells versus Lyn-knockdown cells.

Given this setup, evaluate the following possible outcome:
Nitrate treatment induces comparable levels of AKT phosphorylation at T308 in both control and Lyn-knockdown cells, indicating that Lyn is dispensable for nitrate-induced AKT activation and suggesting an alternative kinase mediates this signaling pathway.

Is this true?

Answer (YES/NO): NO